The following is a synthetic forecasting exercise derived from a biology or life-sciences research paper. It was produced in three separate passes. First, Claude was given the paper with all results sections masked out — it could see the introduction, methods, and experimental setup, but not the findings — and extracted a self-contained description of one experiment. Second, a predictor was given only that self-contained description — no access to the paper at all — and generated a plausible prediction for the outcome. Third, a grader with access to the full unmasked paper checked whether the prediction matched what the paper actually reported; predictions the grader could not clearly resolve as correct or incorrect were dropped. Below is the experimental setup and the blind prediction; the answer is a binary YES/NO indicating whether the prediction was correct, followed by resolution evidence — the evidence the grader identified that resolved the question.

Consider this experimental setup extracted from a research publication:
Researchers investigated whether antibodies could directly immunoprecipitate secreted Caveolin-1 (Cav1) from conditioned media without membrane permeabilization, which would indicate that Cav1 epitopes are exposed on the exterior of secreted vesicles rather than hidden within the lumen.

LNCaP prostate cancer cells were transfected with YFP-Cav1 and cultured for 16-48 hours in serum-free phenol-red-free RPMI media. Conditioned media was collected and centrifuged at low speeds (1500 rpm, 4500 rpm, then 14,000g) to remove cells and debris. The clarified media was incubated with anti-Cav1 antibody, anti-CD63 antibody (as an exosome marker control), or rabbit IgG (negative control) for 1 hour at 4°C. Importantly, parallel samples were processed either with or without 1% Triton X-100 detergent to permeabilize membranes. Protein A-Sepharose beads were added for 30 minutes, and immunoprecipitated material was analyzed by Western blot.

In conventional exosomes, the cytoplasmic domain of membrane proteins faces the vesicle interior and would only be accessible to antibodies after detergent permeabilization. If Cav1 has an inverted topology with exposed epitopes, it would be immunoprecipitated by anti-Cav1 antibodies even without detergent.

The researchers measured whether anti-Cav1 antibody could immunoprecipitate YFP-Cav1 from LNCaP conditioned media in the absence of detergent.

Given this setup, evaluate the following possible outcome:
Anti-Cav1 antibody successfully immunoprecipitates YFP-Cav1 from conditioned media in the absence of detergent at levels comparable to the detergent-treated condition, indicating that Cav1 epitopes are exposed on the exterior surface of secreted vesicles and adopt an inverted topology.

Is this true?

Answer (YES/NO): YES